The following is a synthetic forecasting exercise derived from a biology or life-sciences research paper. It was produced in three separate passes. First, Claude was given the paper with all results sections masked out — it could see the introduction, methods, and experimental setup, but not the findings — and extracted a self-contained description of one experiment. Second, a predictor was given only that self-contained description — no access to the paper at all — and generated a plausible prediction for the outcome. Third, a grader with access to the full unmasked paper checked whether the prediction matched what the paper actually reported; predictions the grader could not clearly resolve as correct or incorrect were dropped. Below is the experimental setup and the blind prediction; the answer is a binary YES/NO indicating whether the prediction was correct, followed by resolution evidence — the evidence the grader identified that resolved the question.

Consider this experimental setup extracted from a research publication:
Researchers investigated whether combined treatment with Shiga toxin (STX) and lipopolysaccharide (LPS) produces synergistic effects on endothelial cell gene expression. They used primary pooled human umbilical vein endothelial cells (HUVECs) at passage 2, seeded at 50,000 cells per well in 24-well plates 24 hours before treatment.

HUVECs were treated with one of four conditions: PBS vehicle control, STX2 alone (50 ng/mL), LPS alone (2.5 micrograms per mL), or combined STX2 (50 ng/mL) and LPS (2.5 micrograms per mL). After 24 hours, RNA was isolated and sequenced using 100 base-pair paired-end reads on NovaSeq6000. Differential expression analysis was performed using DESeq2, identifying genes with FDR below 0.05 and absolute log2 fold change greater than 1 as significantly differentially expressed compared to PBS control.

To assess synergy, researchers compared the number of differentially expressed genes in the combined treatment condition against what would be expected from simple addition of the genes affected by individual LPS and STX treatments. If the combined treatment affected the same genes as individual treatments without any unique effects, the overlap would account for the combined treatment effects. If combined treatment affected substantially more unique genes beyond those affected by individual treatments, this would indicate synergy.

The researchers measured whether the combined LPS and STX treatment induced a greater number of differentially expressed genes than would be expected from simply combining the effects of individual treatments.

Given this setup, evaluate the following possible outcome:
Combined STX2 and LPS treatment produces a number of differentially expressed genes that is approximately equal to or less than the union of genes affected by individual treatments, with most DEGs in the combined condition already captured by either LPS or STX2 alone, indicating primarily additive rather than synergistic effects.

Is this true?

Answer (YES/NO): NO